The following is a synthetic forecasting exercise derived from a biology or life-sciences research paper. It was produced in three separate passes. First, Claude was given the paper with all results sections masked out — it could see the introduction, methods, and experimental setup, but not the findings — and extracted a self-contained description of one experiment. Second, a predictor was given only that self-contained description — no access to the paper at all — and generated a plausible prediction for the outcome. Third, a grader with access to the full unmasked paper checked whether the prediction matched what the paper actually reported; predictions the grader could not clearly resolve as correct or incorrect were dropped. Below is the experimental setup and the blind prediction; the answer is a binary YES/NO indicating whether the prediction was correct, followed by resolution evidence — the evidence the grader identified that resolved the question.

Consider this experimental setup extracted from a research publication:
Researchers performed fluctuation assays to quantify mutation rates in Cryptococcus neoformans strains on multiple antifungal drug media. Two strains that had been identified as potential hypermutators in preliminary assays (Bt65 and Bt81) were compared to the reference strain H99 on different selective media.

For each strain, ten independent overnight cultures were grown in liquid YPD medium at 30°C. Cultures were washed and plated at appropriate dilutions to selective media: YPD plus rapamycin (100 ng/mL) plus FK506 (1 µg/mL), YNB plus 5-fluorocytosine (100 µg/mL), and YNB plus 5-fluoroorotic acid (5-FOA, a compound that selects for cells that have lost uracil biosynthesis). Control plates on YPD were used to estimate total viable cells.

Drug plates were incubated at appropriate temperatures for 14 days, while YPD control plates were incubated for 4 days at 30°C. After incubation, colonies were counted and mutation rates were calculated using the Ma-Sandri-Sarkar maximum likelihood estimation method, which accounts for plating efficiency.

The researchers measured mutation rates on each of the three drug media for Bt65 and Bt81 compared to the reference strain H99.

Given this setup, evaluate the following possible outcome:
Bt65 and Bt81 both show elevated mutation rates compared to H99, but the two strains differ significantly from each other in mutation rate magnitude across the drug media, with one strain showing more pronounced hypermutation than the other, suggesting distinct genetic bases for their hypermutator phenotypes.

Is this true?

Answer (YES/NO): NO